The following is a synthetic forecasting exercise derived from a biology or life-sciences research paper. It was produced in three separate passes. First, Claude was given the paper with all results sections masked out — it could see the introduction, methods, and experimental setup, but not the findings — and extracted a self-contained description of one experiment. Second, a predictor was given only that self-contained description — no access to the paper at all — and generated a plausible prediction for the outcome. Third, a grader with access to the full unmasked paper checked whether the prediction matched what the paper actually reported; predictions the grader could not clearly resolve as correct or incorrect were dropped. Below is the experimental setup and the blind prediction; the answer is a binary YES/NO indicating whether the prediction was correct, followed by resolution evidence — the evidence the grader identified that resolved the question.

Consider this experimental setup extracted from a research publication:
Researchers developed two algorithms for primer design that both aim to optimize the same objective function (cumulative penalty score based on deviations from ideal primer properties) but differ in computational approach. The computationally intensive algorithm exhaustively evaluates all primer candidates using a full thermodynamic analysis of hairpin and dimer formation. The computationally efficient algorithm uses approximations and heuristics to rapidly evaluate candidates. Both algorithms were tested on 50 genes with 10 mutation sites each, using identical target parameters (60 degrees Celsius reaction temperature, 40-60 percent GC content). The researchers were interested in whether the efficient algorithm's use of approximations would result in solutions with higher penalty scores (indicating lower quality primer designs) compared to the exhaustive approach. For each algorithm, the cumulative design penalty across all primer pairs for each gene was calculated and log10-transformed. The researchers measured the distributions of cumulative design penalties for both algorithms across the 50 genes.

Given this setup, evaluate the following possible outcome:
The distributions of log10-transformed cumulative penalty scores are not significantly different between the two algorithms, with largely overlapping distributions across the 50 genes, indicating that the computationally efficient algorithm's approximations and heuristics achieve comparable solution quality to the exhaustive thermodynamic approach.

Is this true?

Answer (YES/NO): NO